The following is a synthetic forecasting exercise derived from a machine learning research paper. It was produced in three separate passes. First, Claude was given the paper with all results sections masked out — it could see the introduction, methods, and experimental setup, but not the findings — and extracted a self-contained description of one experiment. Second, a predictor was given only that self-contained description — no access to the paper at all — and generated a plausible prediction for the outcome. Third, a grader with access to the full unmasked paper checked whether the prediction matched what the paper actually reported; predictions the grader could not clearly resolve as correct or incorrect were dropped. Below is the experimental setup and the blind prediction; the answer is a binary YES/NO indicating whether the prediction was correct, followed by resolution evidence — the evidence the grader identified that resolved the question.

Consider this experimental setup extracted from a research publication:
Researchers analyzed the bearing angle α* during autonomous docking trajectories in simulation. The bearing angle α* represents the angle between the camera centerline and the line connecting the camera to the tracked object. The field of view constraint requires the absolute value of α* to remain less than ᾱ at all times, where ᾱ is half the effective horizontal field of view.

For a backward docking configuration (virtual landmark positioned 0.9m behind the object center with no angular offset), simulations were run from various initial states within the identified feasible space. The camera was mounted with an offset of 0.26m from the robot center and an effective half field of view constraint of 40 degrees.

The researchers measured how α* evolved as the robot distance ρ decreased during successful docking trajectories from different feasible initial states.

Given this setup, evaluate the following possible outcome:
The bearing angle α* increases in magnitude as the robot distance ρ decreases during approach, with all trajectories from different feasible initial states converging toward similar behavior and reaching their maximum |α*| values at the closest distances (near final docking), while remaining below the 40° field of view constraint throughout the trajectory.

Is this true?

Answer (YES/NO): NO